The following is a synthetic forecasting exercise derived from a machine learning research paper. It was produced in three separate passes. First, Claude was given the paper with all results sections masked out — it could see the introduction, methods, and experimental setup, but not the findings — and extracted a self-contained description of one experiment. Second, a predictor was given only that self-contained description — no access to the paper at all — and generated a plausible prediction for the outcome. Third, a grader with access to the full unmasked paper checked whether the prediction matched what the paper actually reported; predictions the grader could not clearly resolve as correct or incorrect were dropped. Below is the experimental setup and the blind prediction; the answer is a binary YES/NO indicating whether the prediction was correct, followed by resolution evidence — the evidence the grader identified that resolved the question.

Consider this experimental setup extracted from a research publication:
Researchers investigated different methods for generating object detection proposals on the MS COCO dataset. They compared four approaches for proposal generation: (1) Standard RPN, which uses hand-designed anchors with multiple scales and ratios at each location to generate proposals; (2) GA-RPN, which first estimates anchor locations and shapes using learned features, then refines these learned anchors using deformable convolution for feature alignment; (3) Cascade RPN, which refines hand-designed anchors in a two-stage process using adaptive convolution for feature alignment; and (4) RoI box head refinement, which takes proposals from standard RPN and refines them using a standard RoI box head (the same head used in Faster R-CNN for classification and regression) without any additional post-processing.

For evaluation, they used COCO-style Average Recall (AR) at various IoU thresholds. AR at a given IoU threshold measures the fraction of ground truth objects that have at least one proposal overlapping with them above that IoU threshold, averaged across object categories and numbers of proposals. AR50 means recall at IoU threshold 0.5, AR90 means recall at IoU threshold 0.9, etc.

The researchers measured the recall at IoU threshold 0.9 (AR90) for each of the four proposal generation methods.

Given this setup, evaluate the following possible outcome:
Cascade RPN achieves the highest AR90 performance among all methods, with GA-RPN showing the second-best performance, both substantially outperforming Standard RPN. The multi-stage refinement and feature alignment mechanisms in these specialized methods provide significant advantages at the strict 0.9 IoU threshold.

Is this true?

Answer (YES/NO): NO